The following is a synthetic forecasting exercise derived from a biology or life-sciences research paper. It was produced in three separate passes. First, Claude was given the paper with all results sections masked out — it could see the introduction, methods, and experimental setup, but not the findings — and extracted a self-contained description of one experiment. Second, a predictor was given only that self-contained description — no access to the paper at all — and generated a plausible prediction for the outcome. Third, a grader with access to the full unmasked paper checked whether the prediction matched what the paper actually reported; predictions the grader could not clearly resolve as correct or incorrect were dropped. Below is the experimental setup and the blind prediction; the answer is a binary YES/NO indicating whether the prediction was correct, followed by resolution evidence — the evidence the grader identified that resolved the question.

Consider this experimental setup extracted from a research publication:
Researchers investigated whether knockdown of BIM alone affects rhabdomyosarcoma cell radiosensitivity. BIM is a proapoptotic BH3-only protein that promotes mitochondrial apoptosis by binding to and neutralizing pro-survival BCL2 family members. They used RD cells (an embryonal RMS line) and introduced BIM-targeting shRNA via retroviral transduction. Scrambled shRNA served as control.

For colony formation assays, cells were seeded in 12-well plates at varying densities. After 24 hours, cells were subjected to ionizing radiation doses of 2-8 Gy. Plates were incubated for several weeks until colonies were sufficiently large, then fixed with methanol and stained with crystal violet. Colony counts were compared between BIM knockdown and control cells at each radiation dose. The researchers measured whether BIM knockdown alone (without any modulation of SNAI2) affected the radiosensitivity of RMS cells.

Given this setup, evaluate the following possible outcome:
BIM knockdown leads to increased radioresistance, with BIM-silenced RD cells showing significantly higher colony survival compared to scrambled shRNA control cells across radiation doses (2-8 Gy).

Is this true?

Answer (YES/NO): NO